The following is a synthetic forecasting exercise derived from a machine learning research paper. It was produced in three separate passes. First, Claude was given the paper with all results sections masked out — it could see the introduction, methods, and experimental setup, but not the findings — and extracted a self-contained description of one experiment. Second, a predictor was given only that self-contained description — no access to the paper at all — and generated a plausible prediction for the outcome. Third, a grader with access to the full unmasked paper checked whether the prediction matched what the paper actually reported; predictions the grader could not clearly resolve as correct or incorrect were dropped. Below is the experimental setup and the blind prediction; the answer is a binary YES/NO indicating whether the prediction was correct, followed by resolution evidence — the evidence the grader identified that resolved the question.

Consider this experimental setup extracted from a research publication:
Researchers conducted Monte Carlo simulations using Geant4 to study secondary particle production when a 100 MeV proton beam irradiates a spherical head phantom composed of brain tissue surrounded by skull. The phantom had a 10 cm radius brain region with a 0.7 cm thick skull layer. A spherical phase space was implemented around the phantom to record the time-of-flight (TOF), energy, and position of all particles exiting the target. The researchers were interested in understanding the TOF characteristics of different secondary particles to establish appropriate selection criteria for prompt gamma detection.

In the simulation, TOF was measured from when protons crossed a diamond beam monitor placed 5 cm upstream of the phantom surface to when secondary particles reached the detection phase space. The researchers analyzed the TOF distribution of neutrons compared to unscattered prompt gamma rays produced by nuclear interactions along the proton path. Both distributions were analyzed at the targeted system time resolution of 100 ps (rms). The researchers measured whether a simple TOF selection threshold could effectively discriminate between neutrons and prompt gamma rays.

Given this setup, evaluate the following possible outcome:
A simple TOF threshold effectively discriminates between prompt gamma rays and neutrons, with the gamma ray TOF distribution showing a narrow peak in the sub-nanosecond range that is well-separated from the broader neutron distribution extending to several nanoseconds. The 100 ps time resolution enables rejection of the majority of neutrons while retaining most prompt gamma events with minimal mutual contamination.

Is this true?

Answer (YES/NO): YES